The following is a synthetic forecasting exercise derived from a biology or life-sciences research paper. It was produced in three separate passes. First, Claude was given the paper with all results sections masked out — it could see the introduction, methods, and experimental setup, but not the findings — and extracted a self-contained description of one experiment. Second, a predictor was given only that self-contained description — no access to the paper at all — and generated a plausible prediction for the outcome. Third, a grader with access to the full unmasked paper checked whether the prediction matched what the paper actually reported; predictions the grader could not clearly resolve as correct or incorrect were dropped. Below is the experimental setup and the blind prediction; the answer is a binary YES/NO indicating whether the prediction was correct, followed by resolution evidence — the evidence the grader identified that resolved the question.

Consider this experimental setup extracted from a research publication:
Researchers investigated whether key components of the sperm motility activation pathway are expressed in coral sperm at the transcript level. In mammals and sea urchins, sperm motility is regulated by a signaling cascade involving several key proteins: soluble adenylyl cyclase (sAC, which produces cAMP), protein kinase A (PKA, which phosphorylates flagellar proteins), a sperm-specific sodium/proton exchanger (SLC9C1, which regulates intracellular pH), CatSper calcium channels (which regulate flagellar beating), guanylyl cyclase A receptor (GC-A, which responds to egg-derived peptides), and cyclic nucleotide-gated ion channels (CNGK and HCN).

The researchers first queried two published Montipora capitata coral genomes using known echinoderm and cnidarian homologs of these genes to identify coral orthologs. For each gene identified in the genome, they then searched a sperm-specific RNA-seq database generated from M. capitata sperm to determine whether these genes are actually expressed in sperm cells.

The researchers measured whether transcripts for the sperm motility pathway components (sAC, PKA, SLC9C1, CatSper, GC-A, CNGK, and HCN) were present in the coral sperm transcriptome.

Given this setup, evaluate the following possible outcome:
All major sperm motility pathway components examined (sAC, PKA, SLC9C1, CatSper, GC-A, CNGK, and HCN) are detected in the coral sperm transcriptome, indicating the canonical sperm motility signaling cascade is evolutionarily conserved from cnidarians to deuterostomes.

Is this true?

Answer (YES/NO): YES